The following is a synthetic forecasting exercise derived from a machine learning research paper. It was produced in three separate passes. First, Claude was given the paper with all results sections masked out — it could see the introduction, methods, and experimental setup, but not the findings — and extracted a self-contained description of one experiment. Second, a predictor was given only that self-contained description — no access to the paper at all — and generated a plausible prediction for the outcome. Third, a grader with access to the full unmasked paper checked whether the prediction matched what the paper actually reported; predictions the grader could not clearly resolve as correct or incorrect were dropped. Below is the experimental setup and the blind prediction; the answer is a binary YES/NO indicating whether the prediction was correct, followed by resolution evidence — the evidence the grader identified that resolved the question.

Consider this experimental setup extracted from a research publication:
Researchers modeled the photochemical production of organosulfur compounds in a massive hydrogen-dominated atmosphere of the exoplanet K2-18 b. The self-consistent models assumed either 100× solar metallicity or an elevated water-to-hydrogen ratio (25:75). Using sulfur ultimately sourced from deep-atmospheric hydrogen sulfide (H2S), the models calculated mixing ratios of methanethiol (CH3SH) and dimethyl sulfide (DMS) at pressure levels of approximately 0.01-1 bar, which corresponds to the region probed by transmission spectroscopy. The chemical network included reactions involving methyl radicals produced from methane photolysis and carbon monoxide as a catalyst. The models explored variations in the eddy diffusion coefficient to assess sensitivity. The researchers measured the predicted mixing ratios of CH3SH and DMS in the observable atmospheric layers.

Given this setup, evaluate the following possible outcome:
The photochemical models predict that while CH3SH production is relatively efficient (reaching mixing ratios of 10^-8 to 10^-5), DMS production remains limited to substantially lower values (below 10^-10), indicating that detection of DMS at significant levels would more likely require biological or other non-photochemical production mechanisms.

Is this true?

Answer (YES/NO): NO